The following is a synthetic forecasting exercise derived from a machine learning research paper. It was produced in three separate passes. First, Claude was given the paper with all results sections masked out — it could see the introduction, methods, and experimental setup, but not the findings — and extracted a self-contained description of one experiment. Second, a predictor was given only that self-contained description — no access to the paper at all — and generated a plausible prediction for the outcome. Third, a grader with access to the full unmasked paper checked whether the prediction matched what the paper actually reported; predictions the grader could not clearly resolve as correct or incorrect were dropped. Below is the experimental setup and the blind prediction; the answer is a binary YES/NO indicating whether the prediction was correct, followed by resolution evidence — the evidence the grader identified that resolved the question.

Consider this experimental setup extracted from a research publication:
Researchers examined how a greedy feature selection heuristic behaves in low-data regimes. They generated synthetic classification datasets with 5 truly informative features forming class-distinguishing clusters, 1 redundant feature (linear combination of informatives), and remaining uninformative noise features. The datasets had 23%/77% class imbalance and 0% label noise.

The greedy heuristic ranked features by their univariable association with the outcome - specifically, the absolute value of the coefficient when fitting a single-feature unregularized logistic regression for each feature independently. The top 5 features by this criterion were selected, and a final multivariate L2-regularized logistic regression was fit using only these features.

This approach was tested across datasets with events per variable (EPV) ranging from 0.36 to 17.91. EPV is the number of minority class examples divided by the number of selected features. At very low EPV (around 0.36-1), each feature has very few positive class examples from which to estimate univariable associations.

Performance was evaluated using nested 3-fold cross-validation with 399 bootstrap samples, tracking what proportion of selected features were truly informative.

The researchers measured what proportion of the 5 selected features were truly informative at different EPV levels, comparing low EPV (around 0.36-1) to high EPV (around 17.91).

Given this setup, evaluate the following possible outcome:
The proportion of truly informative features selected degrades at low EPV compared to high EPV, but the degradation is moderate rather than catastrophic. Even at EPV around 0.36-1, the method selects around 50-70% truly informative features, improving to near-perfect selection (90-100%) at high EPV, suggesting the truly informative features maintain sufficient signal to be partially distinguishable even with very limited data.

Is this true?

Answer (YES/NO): NO